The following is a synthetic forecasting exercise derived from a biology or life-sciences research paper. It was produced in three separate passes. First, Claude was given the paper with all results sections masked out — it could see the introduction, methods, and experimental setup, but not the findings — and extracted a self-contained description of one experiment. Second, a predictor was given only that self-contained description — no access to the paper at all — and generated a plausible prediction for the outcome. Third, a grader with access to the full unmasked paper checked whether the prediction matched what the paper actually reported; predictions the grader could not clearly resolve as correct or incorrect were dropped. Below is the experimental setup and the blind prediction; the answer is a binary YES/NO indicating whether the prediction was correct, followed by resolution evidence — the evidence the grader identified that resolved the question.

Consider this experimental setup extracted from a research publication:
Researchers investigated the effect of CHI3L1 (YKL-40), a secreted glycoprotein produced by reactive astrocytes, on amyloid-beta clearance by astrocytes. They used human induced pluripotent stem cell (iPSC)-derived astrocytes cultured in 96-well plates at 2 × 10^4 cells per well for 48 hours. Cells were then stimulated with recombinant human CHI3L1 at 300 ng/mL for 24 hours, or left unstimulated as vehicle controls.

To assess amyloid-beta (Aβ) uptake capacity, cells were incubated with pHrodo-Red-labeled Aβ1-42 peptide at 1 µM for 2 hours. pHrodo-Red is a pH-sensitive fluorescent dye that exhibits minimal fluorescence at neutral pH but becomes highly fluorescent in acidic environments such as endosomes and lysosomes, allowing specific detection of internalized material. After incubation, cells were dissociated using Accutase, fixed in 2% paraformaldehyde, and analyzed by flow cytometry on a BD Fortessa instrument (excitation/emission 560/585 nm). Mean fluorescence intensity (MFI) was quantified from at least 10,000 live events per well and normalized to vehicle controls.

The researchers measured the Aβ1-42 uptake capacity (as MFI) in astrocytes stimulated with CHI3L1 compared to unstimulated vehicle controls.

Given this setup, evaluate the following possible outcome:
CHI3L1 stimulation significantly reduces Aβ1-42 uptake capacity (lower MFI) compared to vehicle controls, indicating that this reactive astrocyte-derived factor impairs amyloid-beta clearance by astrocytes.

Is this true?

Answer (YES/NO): YES